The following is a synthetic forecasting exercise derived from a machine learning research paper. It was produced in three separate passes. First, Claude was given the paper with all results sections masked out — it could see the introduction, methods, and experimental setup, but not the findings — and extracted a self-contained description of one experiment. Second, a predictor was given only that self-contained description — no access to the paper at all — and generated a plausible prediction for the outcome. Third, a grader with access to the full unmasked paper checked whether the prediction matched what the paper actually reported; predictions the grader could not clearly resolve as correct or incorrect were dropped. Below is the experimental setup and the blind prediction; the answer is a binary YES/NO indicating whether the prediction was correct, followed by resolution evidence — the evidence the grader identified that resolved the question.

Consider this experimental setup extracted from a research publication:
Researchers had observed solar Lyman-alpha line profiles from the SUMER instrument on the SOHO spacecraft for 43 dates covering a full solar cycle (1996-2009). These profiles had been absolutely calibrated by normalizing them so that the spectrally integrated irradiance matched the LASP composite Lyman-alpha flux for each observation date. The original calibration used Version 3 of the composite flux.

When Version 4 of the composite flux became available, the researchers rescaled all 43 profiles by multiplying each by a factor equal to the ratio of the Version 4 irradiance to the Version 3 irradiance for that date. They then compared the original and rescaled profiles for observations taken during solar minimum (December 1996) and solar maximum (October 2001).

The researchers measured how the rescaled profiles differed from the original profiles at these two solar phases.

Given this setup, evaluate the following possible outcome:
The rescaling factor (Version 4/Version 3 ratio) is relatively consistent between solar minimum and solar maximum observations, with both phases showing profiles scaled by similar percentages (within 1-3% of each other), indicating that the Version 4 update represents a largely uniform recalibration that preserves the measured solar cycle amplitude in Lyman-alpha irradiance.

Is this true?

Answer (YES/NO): NO